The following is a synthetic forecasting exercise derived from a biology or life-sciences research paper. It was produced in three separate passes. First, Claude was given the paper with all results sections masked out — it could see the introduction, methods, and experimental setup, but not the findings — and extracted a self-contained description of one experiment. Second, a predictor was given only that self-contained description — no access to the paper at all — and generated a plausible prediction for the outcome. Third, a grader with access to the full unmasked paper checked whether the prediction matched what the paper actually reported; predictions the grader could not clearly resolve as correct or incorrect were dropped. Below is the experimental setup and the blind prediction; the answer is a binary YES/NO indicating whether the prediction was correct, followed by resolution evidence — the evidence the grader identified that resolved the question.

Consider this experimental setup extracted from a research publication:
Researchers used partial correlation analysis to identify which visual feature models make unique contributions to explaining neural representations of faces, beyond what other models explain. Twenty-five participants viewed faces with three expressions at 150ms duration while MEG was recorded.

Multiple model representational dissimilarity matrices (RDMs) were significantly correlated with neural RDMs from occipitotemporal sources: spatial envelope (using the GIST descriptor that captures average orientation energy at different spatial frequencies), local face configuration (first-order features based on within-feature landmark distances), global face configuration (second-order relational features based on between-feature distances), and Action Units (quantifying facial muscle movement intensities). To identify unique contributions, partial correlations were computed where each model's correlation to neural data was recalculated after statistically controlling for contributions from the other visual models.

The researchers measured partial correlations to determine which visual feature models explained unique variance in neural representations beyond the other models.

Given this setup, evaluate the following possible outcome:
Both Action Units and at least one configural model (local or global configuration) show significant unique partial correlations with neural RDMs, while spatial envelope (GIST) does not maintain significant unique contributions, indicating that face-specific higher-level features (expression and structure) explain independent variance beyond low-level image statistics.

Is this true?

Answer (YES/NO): NO